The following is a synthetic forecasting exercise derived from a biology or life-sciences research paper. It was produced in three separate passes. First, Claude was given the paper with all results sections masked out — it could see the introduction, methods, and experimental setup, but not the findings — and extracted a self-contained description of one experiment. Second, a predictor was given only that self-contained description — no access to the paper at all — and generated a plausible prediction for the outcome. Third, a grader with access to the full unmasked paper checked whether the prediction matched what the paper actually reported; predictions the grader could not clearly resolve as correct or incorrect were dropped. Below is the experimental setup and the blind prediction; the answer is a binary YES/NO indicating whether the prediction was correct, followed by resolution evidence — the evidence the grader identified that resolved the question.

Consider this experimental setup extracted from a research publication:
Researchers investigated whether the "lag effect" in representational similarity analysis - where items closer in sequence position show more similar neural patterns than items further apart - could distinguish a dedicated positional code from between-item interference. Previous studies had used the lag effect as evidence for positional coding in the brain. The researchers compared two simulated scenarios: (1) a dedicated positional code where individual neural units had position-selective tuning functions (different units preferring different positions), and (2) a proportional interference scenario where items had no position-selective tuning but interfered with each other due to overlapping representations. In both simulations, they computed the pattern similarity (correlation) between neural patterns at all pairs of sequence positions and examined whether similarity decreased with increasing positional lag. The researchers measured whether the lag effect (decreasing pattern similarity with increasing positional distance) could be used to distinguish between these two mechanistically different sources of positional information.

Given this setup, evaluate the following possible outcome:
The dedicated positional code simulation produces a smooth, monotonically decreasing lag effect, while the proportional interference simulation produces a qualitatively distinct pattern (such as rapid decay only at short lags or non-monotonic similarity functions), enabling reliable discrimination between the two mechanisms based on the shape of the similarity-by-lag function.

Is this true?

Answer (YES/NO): NO